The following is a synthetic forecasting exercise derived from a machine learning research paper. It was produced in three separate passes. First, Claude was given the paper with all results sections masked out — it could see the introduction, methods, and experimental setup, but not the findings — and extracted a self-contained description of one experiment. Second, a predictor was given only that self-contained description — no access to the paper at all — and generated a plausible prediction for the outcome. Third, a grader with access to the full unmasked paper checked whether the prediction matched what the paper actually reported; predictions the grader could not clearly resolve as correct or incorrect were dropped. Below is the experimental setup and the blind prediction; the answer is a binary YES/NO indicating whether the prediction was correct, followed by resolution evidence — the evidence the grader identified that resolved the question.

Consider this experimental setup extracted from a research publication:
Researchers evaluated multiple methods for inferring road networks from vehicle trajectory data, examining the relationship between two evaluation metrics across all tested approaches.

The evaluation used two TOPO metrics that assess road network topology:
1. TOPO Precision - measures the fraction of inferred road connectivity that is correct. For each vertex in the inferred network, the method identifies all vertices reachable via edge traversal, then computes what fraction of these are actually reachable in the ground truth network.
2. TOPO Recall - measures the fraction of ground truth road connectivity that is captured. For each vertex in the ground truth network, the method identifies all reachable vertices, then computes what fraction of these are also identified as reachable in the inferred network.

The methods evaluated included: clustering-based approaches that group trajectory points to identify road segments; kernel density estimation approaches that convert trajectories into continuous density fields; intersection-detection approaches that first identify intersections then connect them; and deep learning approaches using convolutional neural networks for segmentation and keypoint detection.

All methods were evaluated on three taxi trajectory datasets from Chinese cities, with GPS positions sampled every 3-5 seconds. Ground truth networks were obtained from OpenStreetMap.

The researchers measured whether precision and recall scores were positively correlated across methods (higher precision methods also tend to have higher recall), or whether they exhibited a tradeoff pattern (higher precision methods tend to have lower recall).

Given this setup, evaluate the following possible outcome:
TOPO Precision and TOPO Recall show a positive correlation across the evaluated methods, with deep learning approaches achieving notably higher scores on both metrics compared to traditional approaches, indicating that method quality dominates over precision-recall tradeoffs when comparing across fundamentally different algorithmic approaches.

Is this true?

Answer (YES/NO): YES